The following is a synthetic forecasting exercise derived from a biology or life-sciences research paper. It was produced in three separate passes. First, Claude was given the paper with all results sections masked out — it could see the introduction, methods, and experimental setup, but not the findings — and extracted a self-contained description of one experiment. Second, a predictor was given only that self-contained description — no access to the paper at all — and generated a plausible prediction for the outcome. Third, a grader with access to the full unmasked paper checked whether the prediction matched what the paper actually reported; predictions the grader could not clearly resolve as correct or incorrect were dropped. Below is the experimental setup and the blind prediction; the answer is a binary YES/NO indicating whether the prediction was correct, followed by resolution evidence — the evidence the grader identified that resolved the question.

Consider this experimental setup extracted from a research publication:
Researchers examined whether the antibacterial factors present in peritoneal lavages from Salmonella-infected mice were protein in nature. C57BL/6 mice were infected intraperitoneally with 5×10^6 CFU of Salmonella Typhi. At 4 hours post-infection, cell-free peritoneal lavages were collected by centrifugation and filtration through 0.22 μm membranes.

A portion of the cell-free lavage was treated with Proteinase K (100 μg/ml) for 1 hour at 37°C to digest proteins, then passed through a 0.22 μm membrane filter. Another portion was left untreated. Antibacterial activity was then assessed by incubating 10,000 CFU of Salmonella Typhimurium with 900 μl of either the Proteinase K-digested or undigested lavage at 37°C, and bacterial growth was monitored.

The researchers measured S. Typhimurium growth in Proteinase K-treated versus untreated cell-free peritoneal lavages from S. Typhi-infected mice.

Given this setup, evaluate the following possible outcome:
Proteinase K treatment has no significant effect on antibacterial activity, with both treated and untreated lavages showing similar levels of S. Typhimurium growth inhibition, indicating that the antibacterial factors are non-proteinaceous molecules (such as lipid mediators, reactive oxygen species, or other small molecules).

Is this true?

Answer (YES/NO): NO